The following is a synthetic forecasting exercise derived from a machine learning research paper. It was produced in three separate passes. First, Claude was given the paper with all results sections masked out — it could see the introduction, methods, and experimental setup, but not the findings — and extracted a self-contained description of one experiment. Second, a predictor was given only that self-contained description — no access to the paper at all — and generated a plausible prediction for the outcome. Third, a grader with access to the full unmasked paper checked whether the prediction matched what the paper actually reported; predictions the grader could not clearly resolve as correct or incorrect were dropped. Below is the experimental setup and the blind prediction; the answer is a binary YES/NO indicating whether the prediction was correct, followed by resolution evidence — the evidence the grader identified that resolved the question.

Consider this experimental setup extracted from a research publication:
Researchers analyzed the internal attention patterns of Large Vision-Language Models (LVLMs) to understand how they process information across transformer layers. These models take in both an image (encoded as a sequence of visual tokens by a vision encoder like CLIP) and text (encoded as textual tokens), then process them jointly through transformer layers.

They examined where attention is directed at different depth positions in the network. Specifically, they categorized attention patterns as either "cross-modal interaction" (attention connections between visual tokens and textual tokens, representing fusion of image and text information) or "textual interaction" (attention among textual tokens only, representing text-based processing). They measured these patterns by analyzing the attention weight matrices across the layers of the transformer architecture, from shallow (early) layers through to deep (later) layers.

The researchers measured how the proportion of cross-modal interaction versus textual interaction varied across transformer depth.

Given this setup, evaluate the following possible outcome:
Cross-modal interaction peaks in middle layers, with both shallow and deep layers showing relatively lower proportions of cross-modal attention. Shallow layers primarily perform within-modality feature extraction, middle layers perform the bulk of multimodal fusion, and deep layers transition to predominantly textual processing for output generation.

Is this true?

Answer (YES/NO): NO